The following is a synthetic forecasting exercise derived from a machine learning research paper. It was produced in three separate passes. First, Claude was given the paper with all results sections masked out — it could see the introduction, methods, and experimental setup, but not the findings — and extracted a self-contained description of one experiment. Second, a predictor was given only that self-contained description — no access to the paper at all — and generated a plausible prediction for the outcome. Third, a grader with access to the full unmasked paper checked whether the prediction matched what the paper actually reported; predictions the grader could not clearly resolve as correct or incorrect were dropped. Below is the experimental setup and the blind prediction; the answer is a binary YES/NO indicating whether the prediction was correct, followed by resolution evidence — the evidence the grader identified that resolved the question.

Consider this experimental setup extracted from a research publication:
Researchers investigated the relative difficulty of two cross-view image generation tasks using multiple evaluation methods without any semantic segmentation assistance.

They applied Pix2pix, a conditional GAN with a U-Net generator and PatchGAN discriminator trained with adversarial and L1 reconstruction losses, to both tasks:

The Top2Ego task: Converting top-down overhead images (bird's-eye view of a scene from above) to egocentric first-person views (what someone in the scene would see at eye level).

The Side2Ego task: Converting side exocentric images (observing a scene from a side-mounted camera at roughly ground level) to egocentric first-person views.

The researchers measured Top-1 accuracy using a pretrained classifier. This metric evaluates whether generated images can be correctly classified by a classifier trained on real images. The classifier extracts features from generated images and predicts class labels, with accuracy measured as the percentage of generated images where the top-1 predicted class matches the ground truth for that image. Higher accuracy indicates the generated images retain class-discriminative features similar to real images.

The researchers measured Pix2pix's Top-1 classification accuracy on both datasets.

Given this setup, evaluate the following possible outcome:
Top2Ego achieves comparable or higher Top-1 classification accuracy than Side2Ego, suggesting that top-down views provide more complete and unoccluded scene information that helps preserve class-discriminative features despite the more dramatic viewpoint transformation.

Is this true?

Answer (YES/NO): NO